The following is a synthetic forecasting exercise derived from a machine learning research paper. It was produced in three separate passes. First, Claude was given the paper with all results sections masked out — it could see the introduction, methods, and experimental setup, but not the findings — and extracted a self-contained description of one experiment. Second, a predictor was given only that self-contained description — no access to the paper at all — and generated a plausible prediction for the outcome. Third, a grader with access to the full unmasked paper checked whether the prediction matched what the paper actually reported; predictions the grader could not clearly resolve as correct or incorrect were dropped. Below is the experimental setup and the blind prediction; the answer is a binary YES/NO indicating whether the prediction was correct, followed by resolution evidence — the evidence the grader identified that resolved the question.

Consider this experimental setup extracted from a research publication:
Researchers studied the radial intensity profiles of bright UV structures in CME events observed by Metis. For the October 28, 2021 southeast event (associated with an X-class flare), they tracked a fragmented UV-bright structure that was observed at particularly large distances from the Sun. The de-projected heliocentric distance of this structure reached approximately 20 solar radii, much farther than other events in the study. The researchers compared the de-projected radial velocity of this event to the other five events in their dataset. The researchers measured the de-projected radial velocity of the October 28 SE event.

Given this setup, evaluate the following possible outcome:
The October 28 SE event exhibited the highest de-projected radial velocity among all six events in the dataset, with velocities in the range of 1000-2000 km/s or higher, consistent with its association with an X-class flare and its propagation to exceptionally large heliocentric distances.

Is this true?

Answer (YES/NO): NO